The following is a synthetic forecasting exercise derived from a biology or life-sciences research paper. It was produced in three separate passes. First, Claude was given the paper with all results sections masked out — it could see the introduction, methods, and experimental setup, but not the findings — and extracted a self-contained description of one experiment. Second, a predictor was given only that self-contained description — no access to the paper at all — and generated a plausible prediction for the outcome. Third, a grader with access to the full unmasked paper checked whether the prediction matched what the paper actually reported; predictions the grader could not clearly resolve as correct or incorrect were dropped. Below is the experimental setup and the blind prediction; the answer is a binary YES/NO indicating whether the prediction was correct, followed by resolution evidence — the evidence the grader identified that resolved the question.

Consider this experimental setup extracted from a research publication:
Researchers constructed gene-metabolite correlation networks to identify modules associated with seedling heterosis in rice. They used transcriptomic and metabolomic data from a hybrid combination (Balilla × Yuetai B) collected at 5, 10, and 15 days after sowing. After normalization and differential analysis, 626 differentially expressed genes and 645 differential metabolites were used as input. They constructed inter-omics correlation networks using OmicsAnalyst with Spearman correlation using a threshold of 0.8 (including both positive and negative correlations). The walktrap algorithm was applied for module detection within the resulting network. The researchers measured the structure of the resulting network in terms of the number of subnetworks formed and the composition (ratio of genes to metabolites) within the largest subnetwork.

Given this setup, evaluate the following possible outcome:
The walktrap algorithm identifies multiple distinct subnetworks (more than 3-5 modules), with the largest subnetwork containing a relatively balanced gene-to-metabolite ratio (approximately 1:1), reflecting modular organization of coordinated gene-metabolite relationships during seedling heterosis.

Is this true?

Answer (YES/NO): NO